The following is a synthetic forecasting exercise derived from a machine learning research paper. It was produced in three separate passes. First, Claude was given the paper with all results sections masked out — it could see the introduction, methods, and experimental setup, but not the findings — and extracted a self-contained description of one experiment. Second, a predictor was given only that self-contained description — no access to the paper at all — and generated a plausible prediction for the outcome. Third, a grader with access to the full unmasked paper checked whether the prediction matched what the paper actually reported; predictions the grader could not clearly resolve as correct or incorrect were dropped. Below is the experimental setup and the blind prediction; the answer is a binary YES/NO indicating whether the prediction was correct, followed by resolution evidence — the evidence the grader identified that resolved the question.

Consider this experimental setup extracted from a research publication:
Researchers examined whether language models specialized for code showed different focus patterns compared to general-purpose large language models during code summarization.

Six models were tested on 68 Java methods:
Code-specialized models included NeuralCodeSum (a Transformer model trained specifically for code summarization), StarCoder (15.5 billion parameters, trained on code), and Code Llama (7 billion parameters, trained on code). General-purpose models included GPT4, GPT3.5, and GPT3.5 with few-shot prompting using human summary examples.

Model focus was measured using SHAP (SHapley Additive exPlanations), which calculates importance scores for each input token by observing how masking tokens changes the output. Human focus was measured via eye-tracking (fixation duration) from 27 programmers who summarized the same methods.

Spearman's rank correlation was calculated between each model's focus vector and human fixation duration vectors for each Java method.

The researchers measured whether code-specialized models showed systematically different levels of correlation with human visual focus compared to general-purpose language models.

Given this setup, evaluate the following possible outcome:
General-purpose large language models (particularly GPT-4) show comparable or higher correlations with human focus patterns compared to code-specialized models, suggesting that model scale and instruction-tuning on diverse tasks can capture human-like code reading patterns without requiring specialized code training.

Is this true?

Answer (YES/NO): NO